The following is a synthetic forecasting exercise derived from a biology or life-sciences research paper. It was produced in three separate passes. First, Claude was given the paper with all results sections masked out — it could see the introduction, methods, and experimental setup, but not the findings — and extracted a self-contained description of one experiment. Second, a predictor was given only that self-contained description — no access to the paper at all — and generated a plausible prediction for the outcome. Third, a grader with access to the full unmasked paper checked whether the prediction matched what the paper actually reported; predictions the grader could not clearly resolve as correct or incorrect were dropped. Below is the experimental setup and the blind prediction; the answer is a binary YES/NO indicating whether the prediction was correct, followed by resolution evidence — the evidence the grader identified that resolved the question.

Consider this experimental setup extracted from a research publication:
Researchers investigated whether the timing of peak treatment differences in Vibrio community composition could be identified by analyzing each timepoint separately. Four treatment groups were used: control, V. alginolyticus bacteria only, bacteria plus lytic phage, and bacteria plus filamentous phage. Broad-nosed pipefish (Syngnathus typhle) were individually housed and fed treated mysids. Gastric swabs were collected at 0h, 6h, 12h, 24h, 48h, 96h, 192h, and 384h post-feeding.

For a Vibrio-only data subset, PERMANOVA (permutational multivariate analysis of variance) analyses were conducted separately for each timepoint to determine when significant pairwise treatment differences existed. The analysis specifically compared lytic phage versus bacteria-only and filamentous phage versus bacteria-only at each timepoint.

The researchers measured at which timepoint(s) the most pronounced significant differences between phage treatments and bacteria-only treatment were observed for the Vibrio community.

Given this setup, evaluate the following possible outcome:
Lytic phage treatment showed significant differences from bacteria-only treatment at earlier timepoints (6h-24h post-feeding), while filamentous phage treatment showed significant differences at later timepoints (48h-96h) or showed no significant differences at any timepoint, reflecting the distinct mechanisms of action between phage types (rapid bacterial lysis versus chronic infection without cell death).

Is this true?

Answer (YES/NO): NO